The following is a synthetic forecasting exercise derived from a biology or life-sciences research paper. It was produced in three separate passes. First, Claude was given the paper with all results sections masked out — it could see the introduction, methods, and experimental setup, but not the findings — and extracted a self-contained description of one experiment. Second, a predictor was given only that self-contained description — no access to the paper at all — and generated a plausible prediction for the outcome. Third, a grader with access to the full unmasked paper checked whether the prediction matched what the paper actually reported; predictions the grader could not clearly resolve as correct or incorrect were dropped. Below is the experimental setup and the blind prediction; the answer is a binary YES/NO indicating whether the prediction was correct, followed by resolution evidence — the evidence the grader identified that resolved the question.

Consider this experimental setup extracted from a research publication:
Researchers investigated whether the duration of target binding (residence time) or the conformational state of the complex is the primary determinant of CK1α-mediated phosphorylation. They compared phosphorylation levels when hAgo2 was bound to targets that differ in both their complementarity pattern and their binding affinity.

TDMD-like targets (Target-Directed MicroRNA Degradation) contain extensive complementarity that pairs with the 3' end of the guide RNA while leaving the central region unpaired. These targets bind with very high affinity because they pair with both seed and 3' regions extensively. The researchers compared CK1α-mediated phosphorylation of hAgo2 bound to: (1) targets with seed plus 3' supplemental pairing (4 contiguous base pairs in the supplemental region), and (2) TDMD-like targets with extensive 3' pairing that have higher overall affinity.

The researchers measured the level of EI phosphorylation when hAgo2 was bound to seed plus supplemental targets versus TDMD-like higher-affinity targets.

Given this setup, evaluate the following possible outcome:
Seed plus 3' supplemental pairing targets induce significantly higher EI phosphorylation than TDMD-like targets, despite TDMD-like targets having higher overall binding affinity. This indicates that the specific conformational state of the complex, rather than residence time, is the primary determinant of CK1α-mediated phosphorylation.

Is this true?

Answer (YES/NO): YES